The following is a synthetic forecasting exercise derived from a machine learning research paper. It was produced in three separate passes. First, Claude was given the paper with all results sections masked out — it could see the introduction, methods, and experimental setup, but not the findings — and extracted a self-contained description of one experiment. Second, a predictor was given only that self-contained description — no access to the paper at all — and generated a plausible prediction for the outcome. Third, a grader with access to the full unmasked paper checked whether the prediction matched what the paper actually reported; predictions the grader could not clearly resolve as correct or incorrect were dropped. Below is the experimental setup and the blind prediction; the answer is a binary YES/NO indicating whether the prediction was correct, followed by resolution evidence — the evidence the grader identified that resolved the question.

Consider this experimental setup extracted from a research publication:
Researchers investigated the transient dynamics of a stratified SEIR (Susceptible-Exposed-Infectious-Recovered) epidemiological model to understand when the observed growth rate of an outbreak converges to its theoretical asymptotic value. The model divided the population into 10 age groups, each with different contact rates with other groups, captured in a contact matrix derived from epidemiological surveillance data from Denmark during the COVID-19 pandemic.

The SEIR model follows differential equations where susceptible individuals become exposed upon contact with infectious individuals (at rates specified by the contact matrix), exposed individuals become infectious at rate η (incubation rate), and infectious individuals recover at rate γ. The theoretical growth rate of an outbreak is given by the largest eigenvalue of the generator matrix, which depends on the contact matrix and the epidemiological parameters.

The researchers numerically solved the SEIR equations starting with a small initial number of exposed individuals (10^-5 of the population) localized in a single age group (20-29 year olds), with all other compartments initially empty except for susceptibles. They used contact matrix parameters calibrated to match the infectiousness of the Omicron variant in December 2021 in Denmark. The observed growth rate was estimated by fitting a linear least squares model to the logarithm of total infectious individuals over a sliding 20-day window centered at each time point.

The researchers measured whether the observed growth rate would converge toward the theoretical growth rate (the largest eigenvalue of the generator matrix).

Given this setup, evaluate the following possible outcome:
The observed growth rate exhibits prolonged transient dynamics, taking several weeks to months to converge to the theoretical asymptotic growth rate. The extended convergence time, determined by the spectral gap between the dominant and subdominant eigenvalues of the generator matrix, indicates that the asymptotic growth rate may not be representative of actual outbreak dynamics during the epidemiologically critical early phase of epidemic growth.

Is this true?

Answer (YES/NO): NO